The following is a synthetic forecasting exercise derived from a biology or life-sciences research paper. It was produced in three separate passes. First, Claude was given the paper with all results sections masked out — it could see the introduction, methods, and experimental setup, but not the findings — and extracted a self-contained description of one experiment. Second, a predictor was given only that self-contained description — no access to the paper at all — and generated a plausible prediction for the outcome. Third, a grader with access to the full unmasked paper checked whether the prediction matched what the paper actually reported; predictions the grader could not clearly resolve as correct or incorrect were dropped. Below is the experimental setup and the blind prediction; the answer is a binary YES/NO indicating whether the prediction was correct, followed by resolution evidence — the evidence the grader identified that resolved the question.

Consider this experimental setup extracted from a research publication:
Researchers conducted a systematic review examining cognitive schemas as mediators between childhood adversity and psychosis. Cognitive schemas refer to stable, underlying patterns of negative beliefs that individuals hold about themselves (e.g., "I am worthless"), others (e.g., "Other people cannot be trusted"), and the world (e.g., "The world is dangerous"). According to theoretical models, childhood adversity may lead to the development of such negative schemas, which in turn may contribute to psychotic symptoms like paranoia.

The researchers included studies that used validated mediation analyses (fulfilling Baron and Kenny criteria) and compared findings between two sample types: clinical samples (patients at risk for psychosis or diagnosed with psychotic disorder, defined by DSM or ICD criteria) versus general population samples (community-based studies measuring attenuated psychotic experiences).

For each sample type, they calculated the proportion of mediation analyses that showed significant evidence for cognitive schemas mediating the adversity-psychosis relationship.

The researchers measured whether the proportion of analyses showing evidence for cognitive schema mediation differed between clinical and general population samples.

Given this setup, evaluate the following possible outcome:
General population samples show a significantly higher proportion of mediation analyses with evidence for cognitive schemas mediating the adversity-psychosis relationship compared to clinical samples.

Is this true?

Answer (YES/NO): YES